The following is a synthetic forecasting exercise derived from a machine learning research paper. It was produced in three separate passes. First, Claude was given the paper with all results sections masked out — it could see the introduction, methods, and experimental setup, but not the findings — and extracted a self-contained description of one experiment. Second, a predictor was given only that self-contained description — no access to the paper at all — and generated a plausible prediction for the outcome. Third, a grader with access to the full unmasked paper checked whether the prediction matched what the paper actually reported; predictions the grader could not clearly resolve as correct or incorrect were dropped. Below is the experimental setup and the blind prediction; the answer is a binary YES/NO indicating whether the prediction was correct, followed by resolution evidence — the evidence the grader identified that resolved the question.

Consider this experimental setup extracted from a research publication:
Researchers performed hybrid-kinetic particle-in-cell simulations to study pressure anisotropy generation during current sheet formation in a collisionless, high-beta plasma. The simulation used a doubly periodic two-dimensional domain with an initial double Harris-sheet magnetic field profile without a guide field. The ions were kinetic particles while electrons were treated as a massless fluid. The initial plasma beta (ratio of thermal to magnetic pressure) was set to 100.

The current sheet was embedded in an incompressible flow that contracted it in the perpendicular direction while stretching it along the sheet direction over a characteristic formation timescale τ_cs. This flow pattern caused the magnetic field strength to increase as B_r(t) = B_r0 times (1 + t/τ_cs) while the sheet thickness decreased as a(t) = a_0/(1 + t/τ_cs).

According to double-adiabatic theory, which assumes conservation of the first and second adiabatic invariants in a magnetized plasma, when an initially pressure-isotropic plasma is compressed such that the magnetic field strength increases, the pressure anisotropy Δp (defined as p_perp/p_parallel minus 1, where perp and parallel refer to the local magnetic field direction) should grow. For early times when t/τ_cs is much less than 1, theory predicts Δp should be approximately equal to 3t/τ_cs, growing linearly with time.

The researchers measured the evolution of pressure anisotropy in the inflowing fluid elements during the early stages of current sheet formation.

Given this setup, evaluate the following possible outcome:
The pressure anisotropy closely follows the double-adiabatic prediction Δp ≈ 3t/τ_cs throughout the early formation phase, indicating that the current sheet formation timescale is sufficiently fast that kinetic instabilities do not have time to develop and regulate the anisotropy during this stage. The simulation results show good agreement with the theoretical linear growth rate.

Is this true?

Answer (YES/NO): NO